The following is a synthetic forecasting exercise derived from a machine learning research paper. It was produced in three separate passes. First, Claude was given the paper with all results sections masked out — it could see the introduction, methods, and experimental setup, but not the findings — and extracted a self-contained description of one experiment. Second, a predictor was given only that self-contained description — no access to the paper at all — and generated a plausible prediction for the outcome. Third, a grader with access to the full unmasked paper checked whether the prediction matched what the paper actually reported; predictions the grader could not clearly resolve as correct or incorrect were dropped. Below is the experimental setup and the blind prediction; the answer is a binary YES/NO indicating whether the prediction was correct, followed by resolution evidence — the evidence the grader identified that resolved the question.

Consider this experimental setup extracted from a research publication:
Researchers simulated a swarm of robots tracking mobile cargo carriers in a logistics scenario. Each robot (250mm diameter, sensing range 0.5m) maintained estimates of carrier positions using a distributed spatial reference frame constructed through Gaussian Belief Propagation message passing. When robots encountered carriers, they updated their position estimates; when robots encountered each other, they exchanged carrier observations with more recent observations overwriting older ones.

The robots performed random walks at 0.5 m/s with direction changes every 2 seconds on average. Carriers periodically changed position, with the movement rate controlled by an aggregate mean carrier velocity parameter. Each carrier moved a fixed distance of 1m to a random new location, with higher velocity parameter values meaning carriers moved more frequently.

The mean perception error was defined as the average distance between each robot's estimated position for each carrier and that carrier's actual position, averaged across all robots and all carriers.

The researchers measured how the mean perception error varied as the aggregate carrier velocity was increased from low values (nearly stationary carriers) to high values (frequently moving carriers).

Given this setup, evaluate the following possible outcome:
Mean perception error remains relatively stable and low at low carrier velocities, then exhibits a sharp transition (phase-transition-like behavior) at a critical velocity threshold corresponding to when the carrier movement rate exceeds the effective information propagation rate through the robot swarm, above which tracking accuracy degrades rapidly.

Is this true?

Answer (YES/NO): NO